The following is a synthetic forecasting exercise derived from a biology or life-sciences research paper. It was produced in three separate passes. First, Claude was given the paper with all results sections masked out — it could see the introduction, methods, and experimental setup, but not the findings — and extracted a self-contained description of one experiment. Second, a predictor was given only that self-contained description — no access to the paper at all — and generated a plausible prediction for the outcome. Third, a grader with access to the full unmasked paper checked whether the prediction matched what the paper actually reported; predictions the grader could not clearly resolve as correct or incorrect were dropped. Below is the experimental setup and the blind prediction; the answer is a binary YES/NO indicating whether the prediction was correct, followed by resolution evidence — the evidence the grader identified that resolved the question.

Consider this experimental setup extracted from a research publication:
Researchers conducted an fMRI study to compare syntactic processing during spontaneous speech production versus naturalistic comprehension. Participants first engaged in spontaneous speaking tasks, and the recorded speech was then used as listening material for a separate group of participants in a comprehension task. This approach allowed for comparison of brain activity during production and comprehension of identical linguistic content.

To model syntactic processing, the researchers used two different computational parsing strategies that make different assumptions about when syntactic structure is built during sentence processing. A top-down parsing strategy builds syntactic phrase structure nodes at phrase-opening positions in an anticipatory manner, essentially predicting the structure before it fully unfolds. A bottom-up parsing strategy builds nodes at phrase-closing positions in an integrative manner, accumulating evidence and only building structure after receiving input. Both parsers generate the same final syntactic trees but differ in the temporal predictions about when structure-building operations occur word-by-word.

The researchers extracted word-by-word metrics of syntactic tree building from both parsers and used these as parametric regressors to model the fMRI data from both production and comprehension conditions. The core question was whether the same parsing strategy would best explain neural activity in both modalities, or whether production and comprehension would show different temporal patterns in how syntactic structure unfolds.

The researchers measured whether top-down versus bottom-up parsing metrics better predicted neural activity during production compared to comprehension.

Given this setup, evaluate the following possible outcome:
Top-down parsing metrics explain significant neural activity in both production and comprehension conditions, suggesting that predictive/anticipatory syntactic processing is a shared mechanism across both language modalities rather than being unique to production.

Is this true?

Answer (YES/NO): NO